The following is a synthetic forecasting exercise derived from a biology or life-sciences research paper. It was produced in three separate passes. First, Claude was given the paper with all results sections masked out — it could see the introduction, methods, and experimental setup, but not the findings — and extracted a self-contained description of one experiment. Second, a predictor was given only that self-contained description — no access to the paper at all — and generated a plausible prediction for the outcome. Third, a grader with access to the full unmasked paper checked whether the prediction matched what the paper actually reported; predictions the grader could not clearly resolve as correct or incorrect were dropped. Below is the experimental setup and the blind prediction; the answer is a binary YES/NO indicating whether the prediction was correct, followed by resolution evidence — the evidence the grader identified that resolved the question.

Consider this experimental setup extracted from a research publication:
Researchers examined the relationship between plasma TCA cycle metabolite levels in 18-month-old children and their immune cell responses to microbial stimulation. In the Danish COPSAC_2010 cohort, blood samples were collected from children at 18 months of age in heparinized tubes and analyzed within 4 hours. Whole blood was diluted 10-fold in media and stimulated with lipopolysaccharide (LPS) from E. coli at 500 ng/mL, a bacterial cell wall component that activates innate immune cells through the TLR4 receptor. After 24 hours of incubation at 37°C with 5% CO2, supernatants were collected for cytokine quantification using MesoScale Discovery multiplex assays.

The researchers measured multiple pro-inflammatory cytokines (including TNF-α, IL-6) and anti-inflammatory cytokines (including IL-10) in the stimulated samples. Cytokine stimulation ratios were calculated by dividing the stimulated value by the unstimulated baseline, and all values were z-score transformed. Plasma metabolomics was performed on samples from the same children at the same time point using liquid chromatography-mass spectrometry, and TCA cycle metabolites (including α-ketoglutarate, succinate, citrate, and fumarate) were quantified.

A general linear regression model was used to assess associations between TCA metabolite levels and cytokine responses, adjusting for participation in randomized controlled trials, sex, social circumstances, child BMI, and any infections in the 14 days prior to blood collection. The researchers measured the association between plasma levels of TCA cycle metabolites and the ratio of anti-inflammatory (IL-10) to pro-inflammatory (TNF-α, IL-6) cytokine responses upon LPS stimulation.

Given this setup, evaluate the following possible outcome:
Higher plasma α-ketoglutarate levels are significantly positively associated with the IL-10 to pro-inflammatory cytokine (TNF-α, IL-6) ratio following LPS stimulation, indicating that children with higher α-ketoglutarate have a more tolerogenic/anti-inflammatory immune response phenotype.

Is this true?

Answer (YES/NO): NO